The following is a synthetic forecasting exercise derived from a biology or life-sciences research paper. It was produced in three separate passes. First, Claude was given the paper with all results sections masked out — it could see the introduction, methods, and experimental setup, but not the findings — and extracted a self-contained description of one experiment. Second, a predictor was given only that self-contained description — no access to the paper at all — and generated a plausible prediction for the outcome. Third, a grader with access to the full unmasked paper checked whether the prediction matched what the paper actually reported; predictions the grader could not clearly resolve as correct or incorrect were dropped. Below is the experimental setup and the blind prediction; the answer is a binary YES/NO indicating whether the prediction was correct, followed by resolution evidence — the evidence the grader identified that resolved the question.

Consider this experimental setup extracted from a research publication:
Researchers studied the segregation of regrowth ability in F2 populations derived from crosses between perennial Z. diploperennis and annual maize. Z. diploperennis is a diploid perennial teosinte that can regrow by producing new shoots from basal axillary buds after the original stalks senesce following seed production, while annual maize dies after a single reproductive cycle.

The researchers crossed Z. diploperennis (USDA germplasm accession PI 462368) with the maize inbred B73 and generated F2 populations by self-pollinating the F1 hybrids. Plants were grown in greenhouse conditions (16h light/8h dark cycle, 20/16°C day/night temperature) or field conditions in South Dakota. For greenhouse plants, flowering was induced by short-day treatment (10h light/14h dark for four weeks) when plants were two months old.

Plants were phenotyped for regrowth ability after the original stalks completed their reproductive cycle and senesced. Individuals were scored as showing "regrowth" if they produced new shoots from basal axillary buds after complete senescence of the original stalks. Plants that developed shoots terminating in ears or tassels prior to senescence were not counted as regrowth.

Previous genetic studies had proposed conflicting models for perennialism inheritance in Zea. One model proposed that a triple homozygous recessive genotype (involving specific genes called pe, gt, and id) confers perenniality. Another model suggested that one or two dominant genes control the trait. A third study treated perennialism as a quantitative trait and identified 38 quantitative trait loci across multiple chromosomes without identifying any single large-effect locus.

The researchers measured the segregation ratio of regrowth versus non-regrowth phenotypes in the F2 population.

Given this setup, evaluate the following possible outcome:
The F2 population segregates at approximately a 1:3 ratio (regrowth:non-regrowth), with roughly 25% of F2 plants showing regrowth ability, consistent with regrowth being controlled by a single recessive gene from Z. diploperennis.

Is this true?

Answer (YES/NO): NO